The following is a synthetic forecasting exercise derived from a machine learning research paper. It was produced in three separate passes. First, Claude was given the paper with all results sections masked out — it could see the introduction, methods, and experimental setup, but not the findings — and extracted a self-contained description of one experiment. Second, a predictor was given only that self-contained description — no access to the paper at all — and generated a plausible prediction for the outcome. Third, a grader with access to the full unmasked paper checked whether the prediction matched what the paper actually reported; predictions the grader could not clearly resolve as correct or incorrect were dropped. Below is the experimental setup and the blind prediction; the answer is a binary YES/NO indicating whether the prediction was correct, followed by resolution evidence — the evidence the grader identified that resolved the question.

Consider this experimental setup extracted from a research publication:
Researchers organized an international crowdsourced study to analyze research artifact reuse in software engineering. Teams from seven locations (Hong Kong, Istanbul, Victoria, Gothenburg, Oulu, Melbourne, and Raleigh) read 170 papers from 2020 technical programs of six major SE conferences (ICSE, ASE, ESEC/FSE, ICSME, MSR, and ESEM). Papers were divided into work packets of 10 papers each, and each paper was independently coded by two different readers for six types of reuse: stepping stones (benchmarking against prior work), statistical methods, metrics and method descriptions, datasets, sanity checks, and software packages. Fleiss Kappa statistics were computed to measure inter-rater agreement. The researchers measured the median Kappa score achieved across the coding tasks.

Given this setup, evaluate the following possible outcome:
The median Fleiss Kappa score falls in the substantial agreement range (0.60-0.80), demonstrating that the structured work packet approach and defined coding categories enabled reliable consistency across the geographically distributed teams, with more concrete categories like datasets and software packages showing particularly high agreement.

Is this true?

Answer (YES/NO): NO